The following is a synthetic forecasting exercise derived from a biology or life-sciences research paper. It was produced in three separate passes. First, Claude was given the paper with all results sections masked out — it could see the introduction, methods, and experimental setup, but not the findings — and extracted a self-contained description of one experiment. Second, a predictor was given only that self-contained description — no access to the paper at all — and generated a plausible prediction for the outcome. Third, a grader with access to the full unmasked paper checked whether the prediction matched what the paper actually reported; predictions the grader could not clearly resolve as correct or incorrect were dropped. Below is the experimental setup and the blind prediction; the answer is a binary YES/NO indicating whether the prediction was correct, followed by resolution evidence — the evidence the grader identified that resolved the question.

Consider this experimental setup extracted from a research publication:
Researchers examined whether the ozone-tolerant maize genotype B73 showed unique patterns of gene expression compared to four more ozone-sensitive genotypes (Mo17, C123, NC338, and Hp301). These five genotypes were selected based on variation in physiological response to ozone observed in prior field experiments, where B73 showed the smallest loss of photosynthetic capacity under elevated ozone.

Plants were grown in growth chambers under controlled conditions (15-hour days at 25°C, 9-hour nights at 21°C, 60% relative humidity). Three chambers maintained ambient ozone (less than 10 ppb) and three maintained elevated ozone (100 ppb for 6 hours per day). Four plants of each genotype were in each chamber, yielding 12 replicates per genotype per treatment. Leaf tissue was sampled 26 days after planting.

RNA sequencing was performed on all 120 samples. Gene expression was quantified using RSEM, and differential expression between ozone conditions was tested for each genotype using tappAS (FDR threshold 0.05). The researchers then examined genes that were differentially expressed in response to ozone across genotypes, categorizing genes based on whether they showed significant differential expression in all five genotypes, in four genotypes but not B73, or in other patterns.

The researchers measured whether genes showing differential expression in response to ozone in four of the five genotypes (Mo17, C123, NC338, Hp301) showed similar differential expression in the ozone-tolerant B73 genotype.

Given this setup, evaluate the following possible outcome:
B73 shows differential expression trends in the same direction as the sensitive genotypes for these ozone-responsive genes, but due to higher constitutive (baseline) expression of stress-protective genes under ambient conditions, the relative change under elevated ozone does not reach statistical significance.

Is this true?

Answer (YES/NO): NO